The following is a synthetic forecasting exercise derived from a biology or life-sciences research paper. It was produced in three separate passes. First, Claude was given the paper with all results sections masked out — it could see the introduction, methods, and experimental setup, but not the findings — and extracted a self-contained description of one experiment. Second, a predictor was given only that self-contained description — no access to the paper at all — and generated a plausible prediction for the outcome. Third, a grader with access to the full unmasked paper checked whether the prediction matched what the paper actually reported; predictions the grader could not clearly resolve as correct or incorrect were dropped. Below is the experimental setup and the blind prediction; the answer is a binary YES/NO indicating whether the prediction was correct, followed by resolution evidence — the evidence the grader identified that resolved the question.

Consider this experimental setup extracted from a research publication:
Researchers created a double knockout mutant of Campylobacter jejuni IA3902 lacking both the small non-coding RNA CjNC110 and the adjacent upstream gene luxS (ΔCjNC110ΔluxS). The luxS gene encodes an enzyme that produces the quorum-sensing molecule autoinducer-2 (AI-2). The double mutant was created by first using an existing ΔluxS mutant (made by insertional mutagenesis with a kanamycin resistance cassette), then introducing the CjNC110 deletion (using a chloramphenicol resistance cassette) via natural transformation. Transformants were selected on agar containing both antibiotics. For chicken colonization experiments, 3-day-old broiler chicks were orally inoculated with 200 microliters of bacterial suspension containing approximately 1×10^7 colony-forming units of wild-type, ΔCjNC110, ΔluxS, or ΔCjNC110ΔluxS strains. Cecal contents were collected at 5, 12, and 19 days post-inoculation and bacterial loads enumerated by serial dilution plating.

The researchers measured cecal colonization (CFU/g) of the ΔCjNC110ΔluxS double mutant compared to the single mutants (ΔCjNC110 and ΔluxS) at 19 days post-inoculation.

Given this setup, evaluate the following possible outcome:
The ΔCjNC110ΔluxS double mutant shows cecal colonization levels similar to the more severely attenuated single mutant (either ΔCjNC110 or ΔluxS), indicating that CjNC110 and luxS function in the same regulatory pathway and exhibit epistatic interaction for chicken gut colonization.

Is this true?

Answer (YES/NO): YES